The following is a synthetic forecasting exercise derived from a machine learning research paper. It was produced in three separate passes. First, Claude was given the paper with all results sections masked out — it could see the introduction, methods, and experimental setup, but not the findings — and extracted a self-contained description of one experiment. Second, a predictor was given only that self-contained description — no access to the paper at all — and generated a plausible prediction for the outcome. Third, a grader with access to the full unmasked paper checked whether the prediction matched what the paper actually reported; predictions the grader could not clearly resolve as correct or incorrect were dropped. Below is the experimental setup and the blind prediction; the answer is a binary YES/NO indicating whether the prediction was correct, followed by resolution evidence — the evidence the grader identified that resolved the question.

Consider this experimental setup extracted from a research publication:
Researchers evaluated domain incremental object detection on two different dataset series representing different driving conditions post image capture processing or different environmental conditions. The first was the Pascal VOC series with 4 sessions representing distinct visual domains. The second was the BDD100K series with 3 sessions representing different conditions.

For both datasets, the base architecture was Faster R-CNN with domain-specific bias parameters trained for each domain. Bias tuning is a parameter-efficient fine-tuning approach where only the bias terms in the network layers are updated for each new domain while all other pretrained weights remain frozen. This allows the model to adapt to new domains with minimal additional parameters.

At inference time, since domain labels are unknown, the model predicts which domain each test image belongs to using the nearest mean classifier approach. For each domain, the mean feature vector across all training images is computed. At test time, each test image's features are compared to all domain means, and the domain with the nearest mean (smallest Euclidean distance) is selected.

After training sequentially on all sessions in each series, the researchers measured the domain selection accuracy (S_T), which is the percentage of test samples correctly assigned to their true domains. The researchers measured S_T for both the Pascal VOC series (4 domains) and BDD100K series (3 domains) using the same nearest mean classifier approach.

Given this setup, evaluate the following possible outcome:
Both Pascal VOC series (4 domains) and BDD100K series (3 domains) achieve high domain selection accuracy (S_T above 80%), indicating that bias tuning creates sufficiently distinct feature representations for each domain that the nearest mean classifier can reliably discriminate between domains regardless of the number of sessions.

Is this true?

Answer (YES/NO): NO